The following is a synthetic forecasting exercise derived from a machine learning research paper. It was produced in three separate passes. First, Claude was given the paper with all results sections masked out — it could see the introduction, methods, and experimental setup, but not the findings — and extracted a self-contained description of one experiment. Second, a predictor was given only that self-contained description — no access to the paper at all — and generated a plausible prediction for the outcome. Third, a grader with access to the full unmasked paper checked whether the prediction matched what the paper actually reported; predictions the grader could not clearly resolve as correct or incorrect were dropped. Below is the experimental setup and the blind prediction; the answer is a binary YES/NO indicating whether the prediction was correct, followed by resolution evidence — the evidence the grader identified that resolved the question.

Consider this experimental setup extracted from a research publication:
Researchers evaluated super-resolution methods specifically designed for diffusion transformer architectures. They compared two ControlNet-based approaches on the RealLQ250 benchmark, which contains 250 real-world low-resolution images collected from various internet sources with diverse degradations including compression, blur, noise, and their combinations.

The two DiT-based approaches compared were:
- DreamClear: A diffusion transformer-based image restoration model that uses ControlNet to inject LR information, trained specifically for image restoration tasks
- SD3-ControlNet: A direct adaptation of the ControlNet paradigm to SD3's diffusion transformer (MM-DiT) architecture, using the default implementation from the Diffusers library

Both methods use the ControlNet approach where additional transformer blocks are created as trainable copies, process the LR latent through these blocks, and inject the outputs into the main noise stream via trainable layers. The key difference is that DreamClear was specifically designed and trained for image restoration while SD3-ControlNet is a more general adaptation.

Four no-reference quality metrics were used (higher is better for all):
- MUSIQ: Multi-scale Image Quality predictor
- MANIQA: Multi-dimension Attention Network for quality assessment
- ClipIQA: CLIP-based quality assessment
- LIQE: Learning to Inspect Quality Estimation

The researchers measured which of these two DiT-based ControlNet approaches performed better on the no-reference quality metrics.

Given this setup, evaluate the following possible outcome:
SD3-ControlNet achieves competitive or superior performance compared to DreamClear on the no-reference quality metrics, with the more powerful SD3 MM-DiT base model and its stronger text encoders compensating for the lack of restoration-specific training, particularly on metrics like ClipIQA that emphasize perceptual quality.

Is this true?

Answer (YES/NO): NO